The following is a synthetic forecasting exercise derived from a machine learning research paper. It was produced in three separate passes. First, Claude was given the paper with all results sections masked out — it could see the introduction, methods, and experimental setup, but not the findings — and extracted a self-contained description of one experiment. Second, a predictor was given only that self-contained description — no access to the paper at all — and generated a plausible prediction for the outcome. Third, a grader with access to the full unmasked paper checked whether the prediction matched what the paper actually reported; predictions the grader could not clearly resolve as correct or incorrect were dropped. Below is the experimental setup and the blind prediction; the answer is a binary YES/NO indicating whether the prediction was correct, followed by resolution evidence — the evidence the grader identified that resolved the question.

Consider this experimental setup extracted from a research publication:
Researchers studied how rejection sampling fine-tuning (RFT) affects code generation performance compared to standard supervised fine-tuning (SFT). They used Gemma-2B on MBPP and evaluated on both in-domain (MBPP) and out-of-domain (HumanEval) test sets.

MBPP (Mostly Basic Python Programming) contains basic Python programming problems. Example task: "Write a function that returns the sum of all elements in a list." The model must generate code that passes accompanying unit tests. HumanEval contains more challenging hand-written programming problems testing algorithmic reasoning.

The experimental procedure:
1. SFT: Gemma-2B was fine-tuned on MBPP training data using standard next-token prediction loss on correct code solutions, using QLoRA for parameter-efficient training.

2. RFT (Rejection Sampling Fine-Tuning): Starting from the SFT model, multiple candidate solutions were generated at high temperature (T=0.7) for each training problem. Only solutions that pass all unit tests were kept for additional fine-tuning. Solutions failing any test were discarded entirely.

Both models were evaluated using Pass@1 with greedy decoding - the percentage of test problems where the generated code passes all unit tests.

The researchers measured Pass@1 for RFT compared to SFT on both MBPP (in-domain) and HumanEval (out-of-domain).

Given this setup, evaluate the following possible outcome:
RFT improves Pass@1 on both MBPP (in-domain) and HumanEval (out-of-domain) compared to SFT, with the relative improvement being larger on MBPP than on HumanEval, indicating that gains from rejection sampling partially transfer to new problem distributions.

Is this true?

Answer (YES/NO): NO